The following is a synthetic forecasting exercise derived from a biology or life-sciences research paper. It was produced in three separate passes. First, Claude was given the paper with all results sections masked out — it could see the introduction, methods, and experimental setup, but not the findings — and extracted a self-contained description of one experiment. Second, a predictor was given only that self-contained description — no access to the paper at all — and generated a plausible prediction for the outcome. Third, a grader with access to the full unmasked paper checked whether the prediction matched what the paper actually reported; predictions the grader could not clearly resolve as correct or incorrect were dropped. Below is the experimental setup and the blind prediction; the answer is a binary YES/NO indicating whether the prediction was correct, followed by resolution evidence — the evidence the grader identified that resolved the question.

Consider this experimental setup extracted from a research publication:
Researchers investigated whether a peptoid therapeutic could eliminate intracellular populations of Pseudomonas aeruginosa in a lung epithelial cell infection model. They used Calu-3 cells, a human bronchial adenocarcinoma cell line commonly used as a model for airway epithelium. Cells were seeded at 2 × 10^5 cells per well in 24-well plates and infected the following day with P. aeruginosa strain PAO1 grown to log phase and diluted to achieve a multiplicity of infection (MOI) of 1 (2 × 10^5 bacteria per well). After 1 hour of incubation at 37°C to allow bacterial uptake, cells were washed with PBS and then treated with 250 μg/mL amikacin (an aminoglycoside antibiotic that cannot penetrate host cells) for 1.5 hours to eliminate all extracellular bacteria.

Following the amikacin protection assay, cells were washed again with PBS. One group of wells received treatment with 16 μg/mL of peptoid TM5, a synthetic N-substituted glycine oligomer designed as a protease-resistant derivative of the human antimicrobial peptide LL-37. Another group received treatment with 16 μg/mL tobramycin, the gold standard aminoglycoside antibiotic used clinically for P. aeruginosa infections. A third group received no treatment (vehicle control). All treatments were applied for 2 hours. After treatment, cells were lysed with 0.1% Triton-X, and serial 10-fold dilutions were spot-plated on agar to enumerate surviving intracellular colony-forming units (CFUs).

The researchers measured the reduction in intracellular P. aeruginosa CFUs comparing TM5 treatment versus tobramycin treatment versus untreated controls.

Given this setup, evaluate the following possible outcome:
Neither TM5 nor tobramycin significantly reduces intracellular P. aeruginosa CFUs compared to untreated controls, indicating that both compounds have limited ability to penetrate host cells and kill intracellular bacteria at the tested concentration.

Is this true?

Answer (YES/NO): NO